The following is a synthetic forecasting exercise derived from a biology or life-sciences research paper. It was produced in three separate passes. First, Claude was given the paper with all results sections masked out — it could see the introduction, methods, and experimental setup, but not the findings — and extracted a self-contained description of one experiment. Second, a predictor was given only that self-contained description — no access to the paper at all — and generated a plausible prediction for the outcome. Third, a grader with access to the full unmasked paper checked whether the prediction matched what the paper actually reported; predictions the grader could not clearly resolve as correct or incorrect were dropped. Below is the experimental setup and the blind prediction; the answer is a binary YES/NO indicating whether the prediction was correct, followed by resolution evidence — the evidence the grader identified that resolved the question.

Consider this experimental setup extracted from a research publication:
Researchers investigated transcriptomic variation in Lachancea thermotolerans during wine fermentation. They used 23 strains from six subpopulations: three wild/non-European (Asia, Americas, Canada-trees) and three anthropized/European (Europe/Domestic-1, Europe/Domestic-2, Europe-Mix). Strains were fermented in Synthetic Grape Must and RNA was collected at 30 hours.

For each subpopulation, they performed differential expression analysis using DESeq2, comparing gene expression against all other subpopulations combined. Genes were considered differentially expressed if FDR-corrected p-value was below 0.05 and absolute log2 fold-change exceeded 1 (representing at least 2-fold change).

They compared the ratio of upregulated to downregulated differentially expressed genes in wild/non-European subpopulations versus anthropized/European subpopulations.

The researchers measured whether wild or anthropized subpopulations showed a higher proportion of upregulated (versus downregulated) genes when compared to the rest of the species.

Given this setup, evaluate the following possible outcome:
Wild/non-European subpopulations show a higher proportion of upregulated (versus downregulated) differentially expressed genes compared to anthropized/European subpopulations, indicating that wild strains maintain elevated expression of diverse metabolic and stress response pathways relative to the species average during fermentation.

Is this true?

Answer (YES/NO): NO